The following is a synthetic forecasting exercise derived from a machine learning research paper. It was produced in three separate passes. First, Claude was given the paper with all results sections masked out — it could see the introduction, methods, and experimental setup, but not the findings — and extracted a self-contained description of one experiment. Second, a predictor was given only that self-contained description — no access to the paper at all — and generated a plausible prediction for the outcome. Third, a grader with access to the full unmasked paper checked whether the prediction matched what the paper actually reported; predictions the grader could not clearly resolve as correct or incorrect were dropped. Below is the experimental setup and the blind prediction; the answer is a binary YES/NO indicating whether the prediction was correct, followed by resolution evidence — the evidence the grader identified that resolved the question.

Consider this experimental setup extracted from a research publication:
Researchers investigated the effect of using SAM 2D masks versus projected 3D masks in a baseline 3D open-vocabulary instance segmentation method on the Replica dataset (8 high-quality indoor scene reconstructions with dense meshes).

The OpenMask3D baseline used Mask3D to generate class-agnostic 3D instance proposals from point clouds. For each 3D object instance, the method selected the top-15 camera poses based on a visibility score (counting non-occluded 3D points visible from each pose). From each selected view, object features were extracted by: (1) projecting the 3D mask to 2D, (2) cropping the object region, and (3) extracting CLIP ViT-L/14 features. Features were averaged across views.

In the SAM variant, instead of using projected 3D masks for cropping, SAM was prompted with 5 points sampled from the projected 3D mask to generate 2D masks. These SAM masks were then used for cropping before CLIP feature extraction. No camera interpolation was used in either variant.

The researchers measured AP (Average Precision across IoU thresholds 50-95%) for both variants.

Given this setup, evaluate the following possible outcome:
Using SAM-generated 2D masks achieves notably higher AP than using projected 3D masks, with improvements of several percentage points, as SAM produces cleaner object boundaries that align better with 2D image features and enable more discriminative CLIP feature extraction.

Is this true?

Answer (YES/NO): NO